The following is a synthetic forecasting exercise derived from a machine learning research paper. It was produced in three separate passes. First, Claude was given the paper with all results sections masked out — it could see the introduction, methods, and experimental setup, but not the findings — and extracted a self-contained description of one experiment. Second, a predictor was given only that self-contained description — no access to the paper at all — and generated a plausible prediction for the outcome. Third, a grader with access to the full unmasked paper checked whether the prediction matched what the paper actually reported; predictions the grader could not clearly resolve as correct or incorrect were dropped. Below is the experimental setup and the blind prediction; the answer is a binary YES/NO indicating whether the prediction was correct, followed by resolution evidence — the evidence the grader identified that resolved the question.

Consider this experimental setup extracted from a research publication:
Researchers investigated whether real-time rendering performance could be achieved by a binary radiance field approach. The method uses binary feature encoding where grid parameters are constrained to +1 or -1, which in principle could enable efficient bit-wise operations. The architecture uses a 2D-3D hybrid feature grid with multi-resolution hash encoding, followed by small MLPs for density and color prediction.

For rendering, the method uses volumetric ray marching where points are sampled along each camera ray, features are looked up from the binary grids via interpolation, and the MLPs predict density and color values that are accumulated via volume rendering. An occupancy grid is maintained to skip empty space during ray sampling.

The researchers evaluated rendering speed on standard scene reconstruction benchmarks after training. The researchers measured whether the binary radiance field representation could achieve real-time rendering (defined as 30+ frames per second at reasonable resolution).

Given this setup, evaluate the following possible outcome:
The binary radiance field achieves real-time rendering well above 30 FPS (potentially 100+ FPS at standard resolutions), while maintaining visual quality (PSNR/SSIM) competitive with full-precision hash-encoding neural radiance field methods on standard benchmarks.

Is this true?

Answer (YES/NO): NO